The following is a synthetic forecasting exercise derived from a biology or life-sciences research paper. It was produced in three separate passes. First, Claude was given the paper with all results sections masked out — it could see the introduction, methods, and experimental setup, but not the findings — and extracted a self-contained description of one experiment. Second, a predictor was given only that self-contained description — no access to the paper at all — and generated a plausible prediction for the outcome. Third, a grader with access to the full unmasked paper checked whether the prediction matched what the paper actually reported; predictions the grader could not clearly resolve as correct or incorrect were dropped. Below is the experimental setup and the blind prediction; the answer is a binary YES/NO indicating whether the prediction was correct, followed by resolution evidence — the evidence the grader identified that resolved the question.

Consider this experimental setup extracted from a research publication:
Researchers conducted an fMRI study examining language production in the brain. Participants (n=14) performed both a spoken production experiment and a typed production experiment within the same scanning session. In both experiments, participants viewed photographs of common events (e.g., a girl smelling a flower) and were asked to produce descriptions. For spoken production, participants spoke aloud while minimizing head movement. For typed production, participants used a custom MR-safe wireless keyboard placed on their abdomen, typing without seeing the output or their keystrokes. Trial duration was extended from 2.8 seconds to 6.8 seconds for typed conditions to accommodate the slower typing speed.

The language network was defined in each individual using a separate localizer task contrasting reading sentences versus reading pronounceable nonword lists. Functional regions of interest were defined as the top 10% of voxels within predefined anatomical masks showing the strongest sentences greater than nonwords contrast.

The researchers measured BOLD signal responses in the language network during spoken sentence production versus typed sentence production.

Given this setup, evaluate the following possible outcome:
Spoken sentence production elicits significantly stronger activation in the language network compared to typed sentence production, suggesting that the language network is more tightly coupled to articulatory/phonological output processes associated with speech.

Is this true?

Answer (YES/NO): YES